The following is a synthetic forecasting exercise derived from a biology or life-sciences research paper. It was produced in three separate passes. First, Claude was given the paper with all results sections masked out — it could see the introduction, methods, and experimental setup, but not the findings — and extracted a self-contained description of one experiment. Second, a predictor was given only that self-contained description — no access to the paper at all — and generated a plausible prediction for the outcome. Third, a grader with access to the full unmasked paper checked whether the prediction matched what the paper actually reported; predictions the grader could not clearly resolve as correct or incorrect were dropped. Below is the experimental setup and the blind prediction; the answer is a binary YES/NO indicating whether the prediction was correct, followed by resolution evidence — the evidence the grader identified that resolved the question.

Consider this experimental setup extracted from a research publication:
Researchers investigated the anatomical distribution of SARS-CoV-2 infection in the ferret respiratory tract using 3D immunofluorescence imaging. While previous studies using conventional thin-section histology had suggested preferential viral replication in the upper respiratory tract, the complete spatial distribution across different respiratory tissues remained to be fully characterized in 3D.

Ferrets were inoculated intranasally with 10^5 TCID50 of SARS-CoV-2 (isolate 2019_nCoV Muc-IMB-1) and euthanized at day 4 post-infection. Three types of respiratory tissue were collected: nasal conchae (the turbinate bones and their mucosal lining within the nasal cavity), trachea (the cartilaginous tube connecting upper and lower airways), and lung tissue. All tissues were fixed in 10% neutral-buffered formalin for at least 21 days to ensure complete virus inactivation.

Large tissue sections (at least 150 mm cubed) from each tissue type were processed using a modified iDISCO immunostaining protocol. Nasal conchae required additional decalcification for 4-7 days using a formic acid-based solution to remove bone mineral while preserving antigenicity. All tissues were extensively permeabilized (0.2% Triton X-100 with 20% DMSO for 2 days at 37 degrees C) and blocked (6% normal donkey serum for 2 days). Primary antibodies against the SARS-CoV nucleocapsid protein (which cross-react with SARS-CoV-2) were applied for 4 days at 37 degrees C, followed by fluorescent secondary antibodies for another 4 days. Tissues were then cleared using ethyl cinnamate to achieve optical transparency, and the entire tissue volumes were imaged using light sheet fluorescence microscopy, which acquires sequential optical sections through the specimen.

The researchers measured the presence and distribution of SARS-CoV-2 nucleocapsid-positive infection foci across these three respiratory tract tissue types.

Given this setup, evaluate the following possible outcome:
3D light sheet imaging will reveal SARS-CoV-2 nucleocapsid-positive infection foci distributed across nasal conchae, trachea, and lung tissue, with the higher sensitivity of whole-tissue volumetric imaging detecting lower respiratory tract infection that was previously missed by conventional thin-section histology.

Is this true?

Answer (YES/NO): NO